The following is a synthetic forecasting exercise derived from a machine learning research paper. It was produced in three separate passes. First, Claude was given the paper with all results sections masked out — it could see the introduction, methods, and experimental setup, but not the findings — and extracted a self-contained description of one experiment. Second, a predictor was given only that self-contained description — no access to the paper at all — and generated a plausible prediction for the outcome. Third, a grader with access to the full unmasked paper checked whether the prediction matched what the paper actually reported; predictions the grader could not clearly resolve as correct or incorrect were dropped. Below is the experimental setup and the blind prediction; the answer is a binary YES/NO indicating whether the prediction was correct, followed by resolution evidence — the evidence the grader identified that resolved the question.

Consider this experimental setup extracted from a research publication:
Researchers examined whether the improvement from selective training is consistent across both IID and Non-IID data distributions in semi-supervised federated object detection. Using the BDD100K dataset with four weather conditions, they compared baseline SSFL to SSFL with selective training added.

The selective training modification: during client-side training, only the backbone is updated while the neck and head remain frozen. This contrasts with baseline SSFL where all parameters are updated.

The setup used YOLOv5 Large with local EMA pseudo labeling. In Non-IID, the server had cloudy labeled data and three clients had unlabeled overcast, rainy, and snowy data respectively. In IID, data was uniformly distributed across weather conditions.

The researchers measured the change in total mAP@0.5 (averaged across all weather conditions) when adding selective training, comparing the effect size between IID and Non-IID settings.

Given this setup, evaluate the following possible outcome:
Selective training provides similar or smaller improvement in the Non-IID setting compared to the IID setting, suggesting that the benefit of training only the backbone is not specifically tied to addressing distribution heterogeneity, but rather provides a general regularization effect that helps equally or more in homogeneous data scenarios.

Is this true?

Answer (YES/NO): NO